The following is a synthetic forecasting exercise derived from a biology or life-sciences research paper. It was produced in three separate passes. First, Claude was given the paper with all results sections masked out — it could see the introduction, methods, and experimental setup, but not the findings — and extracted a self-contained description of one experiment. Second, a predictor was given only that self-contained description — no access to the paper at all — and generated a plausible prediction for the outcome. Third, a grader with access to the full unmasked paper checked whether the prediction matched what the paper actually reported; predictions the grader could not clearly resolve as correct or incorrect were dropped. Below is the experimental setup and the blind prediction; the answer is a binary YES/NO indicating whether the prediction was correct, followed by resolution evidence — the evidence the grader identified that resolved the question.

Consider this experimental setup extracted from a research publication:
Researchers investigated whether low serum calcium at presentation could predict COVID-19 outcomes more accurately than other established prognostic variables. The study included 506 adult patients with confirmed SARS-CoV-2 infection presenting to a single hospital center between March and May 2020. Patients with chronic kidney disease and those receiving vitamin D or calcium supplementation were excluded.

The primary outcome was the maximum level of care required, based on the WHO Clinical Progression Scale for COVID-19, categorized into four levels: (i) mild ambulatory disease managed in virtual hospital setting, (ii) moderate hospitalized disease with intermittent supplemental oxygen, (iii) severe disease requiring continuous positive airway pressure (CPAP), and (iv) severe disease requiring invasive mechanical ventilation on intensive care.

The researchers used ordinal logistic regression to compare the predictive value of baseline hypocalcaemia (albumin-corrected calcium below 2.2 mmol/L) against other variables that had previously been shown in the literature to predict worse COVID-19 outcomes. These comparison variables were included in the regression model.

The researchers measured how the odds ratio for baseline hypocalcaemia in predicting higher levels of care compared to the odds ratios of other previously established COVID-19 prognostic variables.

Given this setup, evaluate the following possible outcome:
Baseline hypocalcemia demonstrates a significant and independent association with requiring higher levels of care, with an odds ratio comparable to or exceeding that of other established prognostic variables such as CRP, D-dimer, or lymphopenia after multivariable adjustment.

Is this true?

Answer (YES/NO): YES